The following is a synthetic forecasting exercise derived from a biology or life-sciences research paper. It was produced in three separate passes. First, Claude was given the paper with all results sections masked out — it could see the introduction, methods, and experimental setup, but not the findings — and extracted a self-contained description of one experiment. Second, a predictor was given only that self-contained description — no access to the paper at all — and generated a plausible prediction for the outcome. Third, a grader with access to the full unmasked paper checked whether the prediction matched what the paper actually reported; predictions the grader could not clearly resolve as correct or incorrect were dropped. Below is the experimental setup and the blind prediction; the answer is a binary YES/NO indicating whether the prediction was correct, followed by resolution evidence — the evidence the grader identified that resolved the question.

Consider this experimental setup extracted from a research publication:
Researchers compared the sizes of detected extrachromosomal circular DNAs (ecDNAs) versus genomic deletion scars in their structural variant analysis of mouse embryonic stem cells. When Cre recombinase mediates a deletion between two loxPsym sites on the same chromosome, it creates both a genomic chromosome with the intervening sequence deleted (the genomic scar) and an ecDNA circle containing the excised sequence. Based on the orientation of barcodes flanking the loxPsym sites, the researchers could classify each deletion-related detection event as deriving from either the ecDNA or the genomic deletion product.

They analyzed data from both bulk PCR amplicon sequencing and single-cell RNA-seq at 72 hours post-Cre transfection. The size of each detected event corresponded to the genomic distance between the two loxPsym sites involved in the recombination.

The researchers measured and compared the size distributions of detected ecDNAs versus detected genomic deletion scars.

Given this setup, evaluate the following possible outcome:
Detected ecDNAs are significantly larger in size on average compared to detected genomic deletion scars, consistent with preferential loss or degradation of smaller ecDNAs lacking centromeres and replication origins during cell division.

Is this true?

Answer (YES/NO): YES